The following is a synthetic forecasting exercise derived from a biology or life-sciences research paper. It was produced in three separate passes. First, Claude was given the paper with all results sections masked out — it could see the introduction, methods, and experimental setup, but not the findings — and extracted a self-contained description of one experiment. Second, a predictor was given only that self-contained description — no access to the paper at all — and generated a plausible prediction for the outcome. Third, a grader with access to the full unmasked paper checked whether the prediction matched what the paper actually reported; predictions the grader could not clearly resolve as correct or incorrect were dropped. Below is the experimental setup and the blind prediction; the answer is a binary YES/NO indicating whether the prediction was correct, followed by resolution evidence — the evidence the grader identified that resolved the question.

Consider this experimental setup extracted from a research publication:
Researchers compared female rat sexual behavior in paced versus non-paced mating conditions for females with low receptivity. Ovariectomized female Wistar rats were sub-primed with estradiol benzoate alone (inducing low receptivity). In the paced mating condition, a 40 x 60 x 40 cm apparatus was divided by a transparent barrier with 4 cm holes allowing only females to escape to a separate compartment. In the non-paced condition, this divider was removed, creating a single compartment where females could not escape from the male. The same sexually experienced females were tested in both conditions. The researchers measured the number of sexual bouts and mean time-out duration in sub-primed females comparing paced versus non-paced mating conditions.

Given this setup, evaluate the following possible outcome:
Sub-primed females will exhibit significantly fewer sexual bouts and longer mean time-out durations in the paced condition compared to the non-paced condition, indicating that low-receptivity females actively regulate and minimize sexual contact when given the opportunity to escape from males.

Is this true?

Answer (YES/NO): YES